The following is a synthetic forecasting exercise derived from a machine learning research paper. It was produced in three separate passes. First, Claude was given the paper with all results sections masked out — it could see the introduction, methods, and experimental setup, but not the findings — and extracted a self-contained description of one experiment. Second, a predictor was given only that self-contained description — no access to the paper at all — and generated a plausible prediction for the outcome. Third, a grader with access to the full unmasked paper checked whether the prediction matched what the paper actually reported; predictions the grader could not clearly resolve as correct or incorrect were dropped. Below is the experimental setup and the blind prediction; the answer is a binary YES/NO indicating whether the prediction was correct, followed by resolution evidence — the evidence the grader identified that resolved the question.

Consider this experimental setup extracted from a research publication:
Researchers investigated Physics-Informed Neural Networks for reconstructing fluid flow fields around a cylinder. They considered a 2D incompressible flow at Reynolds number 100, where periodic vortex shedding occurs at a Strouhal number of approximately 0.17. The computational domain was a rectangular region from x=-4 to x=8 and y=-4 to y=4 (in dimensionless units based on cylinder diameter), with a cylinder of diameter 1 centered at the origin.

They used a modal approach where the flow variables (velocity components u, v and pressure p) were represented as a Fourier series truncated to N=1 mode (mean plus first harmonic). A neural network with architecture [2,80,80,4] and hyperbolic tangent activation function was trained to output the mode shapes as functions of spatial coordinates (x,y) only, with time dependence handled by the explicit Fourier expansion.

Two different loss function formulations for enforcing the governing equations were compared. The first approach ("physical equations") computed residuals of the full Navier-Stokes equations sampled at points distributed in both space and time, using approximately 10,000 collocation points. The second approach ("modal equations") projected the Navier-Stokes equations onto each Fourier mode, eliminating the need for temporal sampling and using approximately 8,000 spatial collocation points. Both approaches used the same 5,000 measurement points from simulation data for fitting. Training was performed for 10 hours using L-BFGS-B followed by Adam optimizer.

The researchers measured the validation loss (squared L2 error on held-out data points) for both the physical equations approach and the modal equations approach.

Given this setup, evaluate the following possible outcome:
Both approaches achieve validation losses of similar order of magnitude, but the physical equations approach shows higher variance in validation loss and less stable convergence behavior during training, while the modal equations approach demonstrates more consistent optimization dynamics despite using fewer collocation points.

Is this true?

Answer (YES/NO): NO